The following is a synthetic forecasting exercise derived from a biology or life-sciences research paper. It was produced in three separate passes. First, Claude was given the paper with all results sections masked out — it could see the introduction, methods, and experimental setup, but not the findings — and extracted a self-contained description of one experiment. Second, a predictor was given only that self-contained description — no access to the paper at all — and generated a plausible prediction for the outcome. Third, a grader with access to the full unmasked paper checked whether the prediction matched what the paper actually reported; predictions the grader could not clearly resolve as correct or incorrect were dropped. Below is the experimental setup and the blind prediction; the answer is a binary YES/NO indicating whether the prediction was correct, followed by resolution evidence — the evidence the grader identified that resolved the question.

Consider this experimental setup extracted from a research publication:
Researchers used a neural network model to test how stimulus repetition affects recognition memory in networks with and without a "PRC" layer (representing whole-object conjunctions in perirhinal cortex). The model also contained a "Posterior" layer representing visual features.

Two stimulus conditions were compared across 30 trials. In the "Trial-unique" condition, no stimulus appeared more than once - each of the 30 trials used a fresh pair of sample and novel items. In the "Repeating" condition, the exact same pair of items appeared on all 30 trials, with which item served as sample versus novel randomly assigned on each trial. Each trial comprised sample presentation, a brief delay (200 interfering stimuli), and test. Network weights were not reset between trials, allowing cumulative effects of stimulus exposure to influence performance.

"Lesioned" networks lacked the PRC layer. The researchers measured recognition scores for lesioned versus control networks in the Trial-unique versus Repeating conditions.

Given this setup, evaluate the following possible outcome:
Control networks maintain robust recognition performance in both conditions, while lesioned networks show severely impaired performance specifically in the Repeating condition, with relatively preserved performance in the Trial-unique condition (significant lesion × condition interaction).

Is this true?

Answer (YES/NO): NO